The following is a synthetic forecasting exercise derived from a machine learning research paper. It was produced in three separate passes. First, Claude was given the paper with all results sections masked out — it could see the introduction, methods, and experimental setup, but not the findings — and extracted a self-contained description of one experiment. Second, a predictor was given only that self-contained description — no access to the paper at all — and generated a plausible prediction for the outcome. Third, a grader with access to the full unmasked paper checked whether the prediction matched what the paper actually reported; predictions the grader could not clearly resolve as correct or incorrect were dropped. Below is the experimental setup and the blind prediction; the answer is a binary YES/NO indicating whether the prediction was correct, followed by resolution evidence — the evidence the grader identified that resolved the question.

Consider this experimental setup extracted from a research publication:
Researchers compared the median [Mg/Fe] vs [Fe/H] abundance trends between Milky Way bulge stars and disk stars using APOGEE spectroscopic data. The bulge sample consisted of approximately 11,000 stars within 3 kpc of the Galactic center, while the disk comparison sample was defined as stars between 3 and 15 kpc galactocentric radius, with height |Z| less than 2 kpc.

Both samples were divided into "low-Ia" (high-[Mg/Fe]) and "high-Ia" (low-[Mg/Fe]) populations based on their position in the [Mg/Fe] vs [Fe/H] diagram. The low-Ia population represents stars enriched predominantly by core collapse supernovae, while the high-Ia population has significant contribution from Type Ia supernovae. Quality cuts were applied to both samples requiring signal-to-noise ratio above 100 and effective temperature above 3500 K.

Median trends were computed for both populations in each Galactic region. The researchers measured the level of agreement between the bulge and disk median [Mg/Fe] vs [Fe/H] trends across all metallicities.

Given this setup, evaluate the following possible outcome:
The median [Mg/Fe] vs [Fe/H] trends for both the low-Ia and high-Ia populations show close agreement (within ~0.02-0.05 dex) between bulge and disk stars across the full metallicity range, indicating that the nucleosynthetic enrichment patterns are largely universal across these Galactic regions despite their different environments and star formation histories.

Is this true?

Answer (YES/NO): YES